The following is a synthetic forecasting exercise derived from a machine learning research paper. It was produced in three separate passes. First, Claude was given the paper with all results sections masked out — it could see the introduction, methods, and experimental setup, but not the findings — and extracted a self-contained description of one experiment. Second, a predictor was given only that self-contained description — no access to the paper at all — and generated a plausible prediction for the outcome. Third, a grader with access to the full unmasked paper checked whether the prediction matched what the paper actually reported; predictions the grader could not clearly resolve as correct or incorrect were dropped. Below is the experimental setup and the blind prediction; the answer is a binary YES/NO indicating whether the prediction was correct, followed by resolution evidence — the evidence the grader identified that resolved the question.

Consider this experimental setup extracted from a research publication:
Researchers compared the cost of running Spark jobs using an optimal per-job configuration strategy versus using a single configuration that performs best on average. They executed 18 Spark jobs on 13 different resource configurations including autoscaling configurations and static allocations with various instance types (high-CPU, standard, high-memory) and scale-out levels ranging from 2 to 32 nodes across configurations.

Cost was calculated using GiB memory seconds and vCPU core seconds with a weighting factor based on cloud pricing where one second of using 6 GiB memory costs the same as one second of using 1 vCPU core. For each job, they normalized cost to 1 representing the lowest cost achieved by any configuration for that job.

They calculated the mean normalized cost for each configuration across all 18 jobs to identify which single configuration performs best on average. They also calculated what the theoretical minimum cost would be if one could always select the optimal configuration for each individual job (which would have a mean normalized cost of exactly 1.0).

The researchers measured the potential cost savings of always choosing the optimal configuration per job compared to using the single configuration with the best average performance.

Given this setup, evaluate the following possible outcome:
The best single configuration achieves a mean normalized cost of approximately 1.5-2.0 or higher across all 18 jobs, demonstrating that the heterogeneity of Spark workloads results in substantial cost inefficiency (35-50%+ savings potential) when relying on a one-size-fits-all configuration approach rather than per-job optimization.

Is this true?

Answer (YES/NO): NO